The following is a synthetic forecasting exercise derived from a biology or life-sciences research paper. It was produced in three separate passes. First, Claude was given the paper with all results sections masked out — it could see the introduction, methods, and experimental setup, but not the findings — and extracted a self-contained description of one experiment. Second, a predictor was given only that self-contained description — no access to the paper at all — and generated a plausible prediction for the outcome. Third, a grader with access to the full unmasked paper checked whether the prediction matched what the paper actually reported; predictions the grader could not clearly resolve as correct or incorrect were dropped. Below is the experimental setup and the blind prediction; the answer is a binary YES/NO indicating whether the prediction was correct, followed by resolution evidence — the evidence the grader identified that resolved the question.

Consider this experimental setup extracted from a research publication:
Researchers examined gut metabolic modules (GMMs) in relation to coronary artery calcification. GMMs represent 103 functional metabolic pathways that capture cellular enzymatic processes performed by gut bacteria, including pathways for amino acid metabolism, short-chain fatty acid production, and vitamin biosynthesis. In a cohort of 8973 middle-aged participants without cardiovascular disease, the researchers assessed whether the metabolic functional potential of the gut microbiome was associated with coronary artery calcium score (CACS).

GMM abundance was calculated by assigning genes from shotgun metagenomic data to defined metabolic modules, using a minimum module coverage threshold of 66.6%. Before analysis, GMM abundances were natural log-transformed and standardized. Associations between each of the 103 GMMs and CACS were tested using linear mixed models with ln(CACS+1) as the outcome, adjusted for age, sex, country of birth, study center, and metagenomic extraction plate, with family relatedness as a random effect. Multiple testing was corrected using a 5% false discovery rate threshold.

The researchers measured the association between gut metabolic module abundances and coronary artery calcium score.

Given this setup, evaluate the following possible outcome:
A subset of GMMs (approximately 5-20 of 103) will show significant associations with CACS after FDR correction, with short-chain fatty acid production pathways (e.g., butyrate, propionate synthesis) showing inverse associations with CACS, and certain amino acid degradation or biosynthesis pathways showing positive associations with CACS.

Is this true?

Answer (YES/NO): NO